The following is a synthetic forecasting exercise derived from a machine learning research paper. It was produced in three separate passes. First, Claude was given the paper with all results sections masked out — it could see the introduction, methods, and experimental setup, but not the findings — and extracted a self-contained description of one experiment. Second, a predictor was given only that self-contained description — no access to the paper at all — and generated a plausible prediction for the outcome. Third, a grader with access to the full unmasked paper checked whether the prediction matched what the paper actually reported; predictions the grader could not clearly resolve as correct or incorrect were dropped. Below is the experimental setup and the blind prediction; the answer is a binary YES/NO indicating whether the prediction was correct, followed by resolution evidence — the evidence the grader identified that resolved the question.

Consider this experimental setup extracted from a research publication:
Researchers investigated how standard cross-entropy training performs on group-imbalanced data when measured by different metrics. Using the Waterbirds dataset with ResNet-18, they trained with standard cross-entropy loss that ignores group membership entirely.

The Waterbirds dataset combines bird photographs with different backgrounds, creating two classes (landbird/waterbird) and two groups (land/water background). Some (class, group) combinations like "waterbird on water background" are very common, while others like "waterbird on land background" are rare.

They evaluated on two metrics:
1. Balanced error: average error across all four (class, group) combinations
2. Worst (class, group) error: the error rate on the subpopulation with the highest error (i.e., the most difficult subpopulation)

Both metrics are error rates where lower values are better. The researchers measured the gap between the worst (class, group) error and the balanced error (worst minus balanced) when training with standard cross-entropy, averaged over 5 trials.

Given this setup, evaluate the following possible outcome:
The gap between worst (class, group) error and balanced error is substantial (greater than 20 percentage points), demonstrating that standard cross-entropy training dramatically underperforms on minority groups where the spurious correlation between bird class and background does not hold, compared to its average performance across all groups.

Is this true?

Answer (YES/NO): YES